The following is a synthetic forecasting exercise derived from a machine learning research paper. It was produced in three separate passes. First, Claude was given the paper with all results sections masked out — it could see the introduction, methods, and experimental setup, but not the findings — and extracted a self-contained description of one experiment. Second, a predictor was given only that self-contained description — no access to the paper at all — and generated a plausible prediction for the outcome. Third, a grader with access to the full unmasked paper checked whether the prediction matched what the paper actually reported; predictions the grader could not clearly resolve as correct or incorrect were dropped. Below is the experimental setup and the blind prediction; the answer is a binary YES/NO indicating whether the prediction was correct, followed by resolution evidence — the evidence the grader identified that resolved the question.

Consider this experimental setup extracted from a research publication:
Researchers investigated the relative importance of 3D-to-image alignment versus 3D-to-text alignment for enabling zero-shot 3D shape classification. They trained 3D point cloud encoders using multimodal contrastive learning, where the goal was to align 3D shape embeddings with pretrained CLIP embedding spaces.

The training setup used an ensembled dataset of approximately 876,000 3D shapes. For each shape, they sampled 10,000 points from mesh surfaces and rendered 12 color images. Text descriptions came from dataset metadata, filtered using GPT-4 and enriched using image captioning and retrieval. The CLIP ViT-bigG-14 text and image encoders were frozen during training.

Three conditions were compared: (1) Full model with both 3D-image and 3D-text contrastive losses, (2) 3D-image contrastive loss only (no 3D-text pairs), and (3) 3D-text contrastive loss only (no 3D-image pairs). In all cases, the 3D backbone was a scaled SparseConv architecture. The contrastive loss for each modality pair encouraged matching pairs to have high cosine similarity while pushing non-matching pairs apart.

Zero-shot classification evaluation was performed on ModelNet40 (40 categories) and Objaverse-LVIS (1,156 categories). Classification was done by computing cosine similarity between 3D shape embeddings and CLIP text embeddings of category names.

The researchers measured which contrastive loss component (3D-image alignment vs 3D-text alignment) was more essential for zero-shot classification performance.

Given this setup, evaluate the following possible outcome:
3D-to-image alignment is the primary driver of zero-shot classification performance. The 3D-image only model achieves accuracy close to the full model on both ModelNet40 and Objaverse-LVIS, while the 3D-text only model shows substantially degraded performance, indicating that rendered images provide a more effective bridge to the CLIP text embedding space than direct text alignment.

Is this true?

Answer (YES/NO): NO